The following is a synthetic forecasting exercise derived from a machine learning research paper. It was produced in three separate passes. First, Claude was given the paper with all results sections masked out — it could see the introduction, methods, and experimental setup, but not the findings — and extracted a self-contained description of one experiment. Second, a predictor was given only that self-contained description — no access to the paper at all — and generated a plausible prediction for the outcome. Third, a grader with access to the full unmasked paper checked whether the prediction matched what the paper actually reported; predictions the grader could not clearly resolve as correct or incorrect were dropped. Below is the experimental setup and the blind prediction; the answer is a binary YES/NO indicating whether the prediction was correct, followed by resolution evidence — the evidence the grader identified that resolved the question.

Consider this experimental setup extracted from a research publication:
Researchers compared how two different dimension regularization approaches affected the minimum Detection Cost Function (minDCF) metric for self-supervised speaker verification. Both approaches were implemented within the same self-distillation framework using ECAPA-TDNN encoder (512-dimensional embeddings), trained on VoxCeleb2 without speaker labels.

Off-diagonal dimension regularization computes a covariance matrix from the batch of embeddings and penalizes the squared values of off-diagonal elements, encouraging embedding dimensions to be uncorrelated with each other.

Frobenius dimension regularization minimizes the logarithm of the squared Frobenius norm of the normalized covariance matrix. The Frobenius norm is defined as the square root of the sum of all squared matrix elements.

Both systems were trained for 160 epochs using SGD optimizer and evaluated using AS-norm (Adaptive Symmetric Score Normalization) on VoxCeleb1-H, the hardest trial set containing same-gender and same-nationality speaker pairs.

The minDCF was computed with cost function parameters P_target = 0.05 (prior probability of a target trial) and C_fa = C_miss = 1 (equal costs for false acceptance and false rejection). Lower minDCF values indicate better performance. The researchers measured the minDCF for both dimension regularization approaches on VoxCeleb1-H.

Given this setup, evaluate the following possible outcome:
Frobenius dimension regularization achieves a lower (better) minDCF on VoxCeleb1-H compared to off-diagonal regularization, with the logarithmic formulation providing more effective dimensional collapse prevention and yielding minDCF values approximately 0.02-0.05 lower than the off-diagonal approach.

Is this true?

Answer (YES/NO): NO